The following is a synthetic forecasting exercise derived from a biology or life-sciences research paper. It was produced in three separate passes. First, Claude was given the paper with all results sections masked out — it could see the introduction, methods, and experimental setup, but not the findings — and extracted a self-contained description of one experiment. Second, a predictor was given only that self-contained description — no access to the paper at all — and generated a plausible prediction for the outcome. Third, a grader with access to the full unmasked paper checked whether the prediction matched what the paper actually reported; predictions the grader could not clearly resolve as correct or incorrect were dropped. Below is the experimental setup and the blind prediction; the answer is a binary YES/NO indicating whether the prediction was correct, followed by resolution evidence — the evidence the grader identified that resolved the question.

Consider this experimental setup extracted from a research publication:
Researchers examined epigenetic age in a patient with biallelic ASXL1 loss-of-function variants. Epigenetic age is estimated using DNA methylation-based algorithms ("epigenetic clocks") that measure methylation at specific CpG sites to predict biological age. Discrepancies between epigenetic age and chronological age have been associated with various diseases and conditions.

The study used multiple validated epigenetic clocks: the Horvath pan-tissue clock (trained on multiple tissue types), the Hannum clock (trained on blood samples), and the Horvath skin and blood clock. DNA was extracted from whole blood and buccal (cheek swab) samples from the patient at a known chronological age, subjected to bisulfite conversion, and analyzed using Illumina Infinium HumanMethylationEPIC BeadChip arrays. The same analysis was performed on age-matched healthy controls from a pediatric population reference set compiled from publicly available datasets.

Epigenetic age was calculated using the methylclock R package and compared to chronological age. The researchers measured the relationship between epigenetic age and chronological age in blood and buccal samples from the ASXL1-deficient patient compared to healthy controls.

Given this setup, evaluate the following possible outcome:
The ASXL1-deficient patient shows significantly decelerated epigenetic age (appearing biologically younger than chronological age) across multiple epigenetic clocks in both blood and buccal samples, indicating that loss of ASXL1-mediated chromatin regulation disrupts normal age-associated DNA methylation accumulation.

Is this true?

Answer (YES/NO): NO